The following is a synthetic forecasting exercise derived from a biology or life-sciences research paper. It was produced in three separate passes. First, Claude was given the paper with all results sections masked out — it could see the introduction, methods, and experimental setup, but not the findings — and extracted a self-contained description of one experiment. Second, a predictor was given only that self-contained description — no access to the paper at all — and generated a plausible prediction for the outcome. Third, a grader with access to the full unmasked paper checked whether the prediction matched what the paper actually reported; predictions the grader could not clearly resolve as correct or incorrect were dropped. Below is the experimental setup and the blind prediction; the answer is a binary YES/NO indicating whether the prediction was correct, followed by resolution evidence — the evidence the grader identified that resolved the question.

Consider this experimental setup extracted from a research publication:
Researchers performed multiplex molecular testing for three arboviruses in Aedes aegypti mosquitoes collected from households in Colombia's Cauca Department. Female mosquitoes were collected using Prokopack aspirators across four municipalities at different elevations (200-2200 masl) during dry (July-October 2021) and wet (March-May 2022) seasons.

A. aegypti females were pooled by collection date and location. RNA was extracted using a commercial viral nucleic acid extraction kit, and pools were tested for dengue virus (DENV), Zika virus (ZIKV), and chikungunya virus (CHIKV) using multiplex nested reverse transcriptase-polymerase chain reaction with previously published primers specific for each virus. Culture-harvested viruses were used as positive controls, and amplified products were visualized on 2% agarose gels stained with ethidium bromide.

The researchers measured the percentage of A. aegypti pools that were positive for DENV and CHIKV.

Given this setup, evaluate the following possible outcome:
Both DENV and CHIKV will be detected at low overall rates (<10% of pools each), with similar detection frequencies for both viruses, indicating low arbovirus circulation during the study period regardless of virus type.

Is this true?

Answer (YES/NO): NO